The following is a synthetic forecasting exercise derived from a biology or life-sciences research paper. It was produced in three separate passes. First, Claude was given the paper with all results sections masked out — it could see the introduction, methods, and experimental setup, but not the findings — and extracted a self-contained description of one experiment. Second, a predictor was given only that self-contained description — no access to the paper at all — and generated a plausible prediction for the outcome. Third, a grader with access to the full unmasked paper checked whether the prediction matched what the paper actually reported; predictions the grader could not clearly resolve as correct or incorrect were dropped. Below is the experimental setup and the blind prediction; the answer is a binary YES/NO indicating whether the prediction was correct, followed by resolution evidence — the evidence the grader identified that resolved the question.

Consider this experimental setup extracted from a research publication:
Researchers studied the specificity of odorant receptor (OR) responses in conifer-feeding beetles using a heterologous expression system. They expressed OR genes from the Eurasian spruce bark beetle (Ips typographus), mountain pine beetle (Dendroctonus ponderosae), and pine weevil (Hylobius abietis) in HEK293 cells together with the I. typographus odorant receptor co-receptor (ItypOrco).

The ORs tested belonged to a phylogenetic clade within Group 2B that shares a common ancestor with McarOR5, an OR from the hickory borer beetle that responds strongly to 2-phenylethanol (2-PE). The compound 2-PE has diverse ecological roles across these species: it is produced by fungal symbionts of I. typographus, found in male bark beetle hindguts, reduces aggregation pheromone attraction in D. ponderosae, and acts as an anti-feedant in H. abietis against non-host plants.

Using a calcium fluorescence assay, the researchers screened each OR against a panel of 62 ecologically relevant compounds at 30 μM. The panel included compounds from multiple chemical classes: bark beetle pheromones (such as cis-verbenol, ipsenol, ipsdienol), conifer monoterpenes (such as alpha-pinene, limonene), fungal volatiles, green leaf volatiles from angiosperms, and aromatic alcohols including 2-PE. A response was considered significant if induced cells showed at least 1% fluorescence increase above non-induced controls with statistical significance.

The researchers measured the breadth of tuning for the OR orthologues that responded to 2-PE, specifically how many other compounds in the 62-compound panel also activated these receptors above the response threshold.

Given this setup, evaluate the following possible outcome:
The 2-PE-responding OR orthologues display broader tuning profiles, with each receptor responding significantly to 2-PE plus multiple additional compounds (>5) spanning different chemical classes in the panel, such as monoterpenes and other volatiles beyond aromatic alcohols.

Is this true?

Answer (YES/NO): NO